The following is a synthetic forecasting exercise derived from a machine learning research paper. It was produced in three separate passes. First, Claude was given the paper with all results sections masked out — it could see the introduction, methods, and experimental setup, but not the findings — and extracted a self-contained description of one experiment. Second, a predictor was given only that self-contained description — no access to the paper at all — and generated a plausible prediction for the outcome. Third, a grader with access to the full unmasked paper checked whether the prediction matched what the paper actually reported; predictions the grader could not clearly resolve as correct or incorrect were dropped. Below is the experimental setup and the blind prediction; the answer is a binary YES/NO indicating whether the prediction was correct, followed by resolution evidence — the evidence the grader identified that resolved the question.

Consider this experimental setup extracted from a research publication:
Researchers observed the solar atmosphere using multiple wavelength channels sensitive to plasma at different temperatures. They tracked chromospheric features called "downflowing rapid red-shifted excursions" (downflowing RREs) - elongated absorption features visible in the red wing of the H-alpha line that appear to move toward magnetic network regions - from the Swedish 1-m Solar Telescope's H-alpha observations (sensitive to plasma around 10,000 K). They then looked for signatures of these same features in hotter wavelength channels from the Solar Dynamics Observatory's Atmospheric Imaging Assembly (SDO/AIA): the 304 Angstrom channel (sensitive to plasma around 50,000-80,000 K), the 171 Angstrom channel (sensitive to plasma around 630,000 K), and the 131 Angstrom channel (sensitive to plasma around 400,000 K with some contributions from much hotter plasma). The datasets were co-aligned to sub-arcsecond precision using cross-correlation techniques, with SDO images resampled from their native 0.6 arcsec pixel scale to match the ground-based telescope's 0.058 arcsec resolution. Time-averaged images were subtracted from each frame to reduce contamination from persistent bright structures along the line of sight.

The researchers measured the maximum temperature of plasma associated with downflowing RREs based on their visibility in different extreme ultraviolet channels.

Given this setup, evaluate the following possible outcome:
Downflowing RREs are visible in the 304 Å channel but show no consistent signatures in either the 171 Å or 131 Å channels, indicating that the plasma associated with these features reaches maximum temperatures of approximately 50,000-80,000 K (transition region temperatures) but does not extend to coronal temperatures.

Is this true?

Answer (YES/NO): NO